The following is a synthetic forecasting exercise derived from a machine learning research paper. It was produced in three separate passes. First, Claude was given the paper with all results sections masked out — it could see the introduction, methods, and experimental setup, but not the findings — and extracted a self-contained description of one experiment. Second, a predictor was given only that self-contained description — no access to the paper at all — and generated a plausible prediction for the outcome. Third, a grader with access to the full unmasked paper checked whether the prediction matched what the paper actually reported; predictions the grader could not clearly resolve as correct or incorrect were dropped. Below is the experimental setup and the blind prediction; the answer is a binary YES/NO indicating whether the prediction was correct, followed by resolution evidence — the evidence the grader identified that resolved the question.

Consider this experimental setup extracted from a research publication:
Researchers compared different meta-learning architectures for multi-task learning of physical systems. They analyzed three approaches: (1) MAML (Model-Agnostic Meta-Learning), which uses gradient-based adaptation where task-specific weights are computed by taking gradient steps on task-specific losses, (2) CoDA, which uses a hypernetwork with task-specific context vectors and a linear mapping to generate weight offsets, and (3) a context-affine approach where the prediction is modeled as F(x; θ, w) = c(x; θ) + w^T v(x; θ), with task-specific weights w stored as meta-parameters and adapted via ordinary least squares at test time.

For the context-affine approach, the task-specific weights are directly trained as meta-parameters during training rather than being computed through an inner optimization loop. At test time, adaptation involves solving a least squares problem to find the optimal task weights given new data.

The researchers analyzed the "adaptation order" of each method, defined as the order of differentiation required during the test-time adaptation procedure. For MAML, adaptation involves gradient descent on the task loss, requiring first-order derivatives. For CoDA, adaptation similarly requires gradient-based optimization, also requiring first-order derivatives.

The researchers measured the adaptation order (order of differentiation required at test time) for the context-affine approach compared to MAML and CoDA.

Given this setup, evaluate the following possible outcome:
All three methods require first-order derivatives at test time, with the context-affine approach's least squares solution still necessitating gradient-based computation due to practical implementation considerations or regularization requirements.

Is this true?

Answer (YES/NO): NO